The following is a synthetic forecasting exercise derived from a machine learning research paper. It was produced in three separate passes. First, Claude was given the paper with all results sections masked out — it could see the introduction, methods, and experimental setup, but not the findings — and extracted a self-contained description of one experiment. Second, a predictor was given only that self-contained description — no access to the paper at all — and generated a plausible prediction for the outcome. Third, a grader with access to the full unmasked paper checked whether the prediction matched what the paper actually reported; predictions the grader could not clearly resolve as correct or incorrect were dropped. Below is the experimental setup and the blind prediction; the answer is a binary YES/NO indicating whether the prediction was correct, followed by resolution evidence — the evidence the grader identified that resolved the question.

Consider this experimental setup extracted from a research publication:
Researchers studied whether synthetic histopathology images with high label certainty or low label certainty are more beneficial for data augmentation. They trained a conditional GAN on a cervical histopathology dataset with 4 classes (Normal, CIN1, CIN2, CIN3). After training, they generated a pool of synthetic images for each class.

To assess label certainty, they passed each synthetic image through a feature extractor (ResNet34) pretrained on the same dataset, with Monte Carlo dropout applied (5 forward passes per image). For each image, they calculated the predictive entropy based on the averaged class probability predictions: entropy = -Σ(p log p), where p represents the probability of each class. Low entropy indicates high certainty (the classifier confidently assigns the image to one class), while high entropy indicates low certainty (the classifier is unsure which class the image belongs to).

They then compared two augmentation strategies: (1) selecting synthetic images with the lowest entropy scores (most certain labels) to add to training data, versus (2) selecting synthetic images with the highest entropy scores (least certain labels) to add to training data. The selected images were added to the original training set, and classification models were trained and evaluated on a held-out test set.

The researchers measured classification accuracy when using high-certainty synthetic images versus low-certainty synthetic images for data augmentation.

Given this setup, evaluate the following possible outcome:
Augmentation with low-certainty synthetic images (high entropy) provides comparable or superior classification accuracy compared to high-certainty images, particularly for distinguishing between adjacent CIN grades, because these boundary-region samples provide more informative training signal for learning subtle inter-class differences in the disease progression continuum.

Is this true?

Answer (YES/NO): NO